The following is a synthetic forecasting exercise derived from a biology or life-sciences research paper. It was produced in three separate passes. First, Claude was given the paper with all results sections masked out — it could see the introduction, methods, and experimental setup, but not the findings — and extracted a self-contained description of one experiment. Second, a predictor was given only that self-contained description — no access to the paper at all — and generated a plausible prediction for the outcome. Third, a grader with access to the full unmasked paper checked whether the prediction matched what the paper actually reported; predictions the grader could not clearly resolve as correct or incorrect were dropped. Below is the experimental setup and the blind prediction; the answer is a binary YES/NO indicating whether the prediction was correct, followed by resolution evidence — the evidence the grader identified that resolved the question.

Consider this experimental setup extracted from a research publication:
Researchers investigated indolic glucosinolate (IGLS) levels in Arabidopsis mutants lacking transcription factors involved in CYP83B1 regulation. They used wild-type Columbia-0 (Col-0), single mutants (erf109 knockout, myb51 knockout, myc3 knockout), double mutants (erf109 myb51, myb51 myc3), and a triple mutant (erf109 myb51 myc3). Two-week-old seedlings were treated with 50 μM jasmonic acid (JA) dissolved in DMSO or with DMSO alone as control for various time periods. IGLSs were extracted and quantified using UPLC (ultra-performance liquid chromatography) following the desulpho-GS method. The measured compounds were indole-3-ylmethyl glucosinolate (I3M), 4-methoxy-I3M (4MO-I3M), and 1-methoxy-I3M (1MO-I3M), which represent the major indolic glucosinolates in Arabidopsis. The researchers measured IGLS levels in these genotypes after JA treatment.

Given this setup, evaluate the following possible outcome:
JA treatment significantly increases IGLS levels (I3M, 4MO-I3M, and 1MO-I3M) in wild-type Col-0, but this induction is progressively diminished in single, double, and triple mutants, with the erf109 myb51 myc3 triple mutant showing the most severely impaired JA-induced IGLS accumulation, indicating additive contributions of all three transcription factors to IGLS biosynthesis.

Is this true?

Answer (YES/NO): NO